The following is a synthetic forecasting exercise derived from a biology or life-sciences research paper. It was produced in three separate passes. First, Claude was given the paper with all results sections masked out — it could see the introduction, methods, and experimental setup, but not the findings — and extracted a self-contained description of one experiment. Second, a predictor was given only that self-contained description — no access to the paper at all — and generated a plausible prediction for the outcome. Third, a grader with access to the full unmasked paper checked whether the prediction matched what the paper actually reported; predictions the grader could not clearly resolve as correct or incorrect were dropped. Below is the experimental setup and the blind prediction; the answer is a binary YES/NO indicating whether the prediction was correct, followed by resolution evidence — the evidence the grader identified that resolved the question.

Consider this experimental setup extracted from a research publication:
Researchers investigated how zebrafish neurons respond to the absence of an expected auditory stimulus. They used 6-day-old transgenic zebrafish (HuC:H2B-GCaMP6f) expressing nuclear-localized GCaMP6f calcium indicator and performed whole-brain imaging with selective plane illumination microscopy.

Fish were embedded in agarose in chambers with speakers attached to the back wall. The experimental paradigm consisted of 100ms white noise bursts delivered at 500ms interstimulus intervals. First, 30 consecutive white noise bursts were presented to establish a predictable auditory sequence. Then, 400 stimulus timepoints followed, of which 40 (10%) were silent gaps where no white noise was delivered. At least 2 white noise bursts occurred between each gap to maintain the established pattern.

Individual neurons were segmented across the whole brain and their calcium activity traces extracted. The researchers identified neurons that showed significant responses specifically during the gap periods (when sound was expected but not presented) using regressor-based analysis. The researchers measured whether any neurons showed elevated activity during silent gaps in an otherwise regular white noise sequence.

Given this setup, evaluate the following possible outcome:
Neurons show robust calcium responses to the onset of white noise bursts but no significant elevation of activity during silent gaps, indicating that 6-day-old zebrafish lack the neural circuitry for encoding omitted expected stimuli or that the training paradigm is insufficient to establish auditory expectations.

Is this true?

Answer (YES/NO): YES